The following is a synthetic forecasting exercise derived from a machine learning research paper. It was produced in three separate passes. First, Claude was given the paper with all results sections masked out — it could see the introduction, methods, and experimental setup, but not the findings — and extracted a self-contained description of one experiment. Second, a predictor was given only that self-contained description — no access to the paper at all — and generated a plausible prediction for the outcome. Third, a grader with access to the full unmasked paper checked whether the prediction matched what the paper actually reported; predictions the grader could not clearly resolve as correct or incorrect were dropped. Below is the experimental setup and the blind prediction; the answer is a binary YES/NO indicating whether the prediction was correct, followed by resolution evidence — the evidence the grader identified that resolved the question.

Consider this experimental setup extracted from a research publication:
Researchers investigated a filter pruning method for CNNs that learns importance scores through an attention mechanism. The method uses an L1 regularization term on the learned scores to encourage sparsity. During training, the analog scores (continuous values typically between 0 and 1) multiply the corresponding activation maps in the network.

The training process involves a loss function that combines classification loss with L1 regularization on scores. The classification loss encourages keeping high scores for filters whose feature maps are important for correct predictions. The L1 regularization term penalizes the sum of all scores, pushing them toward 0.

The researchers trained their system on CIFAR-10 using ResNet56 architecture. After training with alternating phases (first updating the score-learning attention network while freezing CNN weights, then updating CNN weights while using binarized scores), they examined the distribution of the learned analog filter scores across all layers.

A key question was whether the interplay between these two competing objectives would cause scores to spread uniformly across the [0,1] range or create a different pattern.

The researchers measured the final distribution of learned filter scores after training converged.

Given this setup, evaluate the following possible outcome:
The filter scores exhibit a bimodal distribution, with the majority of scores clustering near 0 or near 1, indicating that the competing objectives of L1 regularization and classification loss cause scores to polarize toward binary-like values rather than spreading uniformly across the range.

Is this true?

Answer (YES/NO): YES